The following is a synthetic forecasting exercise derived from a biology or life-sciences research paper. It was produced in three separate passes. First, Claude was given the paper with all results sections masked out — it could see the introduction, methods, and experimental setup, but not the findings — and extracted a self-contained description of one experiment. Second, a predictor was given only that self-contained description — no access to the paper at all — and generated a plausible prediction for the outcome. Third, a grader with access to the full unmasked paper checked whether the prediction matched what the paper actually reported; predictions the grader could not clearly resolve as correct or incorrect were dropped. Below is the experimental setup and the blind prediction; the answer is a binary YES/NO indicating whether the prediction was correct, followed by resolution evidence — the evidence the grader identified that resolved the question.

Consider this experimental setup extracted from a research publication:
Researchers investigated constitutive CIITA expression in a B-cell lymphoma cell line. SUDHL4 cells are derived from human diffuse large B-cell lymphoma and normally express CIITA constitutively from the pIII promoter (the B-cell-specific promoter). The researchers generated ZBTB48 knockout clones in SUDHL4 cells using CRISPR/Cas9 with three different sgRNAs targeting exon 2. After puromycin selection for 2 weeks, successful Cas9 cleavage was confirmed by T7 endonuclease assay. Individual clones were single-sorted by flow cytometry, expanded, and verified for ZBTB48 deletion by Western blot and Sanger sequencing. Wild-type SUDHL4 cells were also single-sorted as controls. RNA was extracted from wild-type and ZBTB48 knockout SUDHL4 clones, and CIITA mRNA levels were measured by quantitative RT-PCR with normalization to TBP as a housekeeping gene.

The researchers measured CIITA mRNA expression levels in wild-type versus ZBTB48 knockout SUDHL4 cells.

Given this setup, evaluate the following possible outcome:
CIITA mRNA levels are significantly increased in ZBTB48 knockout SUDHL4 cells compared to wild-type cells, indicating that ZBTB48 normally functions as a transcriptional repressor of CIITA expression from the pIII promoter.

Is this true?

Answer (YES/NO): NO